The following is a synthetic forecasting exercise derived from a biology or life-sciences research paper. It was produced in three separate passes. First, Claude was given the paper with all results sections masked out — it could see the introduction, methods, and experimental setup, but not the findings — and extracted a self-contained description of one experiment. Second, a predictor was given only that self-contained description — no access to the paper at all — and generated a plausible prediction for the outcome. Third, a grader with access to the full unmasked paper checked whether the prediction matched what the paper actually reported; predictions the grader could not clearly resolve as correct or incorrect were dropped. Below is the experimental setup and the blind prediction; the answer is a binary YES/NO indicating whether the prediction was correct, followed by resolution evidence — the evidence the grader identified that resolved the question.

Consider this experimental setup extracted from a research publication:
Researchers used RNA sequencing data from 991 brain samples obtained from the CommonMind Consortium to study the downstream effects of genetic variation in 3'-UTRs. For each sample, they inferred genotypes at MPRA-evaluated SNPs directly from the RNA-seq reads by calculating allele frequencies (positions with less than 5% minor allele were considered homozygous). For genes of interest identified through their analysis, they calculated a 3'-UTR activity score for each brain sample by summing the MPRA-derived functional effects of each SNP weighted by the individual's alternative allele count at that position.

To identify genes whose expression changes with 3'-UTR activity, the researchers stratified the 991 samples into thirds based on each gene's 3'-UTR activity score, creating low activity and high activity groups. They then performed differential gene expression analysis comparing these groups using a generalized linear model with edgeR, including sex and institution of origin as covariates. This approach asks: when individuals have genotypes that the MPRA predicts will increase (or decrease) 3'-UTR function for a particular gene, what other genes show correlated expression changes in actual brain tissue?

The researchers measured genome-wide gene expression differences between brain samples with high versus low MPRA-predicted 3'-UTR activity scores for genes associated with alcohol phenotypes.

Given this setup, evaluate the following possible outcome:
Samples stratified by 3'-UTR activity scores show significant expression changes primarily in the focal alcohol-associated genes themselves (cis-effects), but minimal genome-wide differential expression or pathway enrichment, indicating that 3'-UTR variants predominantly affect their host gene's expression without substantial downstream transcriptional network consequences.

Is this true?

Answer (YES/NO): NO